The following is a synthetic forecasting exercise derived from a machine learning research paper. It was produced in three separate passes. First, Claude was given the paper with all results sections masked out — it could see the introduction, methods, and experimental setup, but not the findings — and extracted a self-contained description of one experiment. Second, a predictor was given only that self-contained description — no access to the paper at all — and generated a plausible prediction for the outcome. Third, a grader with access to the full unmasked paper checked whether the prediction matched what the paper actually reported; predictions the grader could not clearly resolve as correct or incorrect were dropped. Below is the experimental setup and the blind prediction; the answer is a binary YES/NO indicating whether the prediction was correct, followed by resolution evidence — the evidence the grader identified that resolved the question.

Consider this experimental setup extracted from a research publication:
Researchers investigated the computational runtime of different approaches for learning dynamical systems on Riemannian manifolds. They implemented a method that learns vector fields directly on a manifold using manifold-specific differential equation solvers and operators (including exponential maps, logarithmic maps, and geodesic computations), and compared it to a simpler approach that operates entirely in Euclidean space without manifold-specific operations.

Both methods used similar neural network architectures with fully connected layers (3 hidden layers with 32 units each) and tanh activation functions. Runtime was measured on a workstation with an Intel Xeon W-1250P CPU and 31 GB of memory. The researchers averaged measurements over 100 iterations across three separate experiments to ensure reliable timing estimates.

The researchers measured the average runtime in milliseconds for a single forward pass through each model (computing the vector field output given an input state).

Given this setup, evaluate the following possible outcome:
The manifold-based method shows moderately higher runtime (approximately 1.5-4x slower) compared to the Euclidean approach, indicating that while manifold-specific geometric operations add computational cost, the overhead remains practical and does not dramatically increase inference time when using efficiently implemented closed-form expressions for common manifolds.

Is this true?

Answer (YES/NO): YES